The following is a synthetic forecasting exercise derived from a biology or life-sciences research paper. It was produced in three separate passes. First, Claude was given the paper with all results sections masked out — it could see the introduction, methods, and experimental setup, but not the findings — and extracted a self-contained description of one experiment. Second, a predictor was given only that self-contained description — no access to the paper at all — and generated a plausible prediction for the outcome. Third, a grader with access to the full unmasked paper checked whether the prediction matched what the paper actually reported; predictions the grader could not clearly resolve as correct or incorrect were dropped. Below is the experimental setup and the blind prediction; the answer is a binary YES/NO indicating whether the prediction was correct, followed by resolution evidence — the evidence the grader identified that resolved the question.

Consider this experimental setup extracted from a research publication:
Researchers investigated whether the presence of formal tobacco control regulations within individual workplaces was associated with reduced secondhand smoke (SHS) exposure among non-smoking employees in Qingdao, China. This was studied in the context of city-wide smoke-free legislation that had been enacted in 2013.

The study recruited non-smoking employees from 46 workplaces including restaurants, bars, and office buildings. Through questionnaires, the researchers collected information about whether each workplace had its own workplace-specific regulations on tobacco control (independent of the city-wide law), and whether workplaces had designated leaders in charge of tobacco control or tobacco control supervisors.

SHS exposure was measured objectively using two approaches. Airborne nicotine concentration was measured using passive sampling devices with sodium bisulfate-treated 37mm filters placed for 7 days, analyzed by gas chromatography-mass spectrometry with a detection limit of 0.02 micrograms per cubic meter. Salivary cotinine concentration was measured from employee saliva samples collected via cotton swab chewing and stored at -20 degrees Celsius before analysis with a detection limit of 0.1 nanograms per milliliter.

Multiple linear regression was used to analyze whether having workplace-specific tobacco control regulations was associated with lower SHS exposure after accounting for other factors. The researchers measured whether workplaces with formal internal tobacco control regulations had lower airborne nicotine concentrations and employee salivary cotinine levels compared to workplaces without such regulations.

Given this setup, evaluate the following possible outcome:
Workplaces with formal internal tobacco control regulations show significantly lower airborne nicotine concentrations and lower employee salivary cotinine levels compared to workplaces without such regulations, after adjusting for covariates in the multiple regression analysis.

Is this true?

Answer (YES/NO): NO